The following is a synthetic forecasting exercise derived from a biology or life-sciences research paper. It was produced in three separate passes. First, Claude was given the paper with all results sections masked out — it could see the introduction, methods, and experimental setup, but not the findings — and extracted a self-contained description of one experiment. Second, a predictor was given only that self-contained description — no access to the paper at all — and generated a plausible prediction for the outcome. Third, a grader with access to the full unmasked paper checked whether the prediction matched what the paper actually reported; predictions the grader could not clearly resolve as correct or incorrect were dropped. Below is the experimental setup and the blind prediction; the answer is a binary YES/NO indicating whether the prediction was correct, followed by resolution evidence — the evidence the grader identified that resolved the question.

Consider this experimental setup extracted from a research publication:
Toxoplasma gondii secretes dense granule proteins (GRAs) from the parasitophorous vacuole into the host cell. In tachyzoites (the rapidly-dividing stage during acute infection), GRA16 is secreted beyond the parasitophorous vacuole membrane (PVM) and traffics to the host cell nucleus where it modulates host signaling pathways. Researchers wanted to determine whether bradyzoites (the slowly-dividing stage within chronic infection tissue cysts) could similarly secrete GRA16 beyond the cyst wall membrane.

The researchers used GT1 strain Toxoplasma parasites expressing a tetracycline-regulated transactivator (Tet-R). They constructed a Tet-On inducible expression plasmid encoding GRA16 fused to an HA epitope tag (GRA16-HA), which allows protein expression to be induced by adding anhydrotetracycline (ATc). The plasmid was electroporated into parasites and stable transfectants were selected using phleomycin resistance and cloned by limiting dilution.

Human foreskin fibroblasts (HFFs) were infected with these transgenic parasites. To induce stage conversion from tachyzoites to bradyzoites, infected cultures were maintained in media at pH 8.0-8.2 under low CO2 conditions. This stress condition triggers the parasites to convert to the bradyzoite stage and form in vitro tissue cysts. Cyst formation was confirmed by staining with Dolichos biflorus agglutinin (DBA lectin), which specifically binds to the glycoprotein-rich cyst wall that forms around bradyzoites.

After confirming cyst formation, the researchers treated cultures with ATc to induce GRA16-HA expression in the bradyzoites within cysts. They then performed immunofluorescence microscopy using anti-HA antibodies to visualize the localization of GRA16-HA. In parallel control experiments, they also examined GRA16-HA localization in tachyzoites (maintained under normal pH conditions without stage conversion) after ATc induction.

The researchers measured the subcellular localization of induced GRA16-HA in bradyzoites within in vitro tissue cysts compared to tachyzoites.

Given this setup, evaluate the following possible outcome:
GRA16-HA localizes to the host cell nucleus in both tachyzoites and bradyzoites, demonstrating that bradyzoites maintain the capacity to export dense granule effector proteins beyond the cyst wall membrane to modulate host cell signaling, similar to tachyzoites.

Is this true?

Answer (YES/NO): NO